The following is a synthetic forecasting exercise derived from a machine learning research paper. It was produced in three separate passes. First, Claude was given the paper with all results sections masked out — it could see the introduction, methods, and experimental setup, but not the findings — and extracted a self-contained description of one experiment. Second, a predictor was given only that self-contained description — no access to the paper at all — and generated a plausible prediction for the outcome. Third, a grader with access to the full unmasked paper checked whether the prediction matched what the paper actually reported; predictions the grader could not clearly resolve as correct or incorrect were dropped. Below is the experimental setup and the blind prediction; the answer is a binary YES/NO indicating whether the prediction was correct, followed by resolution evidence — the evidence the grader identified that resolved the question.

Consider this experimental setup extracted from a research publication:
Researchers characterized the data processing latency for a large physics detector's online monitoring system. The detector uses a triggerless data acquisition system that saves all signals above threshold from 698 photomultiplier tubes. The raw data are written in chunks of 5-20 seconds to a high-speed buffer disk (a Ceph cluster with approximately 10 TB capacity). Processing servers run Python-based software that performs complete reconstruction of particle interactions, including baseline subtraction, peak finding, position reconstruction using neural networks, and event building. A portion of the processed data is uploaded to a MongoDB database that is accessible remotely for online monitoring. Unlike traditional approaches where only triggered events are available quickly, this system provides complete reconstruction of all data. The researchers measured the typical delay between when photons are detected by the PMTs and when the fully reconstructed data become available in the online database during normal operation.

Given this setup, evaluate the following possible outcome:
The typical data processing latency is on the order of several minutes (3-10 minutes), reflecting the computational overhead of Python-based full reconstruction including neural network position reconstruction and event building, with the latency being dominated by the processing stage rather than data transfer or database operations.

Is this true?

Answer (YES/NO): NO